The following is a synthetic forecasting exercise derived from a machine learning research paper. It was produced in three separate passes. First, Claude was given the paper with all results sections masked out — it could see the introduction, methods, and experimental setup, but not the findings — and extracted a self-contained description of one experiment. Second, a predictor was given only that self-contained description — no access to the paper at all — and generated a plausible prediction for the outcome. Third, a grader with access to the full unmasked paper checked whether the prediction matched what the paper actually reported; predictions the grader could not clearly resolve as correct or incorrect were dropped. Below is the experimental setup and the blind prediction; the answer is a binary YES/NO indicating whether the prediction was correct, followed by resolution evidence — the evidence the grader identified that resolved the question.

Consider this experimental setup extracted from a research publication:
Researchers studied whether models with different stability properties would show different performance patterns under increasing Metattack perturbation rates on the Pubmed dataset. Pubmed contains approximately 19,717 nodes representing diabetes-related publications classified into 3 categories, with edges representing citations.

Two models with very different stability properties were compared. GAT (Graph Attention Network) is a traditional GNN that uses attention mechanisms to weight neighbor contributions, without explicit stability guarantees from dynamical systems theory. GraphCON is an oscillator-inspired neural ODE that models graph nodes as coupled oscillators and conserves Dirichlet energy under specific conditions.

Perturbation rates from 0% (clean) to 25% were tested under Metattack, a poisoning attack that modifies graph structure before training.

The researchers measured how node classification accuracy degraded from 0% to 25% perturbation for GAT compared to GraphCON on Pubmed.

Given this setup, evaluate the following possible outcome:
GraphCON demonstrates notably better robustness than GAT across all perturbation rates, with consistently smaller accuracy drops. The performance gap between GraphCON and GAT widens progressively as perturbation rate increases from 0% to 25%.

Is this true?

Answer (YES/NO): YES